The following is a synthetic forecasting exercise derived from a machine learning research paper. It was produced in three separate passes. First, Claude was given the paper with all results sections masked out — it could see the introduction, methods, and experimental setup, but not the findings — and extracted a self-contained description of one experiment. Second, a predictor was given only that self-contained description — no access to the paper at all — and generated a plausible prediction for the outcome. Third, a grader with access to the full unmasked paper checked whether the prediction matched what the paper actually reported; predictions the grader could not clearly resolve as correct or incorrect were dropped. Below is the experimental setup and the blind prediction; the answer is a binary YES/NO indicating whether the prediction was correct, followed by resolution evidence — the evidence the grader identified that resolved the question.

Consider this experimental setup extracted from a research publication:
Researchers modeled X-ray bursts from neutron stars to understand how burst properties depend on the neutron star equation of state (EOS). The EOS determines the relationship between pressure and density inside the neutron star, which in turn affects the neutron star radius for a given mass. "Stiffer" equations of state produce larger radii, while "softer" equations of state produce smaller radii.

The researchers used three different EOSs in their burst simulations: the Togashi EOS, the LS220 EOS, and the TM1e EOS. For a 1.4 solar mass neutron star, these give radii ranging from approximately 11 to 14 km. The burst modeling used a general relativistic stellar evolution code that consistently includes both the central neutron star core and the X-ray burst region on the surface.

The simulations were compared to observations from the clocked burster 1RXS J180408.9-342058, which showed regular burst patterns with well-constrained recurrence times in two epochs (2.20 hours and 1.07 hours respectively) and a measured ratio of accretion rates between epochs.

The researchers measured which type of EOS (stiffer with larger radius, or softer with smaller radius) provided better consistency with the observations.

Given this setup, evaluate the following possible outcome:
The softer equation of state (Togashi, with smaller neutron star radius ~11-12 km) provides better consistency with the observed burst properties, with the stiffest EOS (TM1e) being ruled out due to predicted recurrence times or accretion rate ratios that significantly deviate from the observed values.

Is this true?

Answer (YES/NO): NO